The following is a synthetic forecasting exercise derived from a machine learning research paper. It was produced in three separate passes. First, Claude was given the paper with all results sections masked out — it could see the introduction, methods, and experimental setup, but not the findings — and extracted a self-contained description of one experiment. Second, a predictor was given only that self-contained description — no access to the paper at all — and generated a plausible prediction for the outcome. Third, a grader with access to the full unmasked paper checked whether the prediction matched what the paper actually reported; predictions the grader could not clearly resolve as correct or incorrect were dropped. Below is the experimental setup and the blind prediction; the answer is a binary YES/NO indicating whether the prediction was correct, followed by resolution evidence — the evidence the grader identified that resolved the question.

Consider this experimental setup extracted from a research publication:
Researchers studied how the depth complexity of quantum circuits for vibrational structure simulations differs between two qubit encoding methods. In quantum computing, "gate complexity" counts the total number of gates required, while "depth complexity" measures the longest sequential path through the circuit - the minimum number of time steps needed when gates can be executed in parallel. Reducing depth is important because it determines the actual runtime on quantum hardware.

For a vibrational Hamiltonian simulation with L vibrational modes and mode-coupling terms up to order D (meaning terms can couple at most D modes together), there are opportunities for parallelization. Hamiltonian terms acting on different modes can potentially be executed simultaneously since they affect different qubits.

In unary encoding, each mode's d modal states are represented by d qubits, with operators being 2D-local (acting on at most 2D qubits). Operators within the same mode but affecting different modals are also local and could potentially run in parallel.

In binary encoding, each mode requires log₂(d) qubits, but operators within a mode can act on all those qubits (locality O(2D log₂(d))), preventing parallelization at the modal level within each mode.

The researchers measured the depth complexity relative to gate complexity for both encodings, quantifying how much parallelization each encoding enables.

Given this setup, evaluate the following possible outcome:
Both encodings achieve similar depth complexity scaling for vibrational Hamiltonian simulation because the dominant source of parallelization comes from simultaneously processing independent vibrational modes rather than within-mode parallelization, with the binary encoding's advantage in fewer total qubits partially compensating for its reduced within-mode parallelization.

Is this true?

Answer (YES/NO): NO